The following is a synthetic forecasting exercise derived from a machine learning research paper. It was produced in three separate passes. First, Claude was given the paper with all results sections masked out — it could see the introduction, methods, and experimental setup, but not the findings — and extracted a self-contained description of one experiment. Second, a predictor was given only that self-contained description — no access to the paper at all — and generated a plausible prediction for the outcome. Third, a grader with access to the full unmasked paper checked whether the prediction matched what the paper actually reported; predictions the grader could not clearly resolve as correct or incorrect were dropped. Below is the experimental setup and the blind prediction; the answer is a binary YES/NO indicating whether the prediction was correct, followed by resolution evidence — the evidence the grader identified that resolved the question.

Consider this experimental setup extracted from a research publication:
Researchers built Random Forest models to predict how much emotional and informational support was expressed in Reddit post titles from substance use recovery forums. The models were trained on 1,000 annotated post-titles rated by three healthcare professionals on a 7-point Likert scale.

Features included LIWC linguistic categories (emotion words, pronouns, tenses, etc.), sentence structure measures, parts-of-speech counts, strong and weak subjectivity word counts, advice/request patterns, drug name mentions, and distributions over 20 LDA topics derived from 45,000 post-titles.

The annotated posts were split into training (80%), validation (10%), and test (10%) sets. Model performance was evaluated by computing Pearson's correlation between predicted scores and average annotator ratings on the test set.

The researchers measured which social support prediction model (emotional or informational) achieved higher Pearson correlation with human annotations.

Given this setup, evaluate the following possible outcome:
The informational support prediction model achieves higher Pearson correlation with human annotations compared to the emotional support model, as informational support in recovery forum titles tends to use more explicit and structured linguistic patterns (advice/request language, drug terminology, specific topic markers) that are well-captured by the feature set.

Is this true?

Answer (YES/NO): YES